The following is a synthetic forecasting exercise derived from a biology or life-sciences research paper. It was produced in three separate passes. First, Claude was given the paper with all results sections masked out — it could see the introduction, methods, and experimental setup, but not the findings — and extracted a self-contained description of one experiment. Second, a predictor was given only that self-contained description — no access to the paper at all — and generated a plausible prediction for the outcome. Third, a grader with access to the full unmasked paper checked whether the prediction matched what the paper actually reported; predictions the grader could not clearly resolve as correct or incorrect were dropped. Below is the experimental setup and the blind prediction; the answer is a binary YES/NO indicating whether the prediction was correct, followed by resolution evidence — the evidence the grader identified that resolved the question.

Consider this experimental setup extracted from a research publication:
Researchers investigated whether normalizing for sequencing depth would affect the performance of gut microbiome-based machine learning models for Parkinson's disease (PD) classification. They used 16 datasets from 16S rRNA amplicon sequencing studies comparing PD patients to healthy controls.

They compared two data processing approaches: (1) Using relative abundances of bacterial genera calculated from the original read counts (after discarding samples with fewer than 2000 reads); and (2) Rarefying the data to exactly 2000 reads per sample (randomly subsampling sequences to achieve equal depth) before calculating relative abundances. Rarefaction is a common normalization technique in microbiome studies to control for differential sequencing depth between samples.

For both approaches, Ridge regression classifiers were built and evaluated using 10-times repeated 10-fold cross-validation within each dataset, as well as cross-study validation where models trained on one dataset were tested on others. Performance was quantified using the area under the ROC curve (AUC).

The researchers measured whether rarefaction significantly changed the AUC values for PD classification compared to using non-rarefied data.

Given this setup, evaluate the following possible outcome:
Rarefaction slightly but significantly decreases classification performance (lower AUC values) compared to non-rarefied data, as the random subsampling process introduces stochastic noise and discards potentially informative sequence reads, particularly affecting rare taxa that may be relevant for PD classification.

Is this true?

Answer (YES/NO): NO